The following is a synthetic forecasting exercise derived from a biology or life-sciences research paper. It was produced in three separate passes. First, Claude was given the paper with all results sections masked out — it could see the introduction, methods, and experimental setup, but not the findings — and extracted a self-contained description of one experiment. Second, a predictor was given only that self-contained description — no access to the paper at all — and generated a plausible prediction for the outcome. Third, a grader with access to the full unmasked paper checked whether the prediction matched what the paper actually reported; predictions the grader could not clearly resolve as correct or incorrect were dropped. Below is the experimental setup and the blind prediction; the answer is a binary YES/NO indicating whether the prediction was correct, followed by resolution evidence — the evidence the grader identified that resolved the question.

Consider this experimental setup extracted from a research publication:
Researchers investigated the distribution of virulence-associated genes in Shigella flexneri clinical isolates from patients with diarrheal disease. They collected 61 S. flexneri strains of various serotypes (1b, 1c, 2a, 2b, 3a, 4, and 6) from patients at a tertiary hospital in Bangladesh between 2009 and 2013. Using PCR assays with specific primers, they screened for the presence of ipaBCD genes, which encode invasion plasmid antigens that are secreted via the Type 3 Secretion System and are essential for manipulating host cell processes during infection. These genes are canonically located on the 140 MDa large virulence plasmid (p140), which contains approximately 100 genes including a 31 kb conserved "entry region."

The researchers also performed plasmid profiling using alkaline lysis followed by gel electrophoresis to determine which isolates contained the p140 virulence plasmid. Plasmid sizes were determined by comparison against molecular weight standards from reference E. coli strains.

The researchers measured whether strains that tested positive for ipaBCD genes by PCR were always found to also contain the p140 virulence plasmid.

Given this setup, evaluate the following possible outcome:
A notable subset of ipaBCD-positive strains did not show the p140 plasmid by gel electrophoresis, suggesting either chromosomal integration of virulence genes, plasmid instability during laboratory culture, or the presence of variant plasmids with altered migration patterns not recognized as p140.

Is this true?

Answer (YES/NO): YES